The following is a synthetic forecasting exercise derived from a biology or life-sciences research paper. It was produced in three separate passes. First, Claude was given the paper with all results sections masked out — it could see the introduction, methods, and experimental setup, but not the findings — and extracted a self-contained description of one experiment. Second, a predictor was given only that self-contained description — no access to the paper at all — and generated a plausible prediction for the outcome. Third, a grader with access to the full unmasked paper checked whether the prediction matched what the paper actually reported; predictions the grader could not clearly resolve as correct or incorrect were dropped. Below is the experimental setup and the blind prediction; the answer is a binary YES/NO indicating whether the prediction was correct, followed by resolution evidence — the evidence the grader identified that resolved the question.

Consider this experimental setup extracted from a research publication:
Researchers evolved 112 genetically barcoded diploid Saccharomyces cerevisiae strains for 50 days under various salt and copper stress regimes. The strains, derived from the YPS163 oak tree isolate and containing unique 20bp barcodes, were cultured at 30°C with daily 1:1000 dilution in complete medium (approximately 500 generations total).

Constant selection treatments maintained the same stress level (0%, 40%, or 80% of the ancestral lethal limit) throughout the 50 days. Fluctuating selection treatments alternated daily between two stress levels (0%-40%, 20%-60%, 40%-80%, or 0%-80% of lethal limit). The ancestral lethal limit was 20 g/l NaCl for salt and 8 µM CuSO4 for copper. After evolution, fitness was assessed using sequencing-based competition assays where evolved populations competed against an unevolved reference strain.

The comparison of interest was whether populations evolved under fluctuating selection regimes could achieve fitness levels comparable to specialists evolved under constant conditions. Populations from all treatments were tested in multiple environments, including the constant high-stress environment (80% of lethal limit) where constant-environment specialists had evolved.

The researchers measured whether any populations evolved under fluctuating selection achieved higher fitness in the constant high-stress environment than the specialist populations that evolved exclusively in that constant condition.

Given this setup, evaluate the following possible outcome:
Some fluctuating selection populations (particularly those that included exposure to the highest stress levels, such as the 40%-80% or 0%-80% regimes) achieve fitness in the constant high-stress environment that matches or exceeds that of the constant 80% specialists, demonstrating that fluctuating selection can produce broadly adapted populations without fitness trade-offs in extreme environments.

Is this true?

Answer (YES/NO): YES